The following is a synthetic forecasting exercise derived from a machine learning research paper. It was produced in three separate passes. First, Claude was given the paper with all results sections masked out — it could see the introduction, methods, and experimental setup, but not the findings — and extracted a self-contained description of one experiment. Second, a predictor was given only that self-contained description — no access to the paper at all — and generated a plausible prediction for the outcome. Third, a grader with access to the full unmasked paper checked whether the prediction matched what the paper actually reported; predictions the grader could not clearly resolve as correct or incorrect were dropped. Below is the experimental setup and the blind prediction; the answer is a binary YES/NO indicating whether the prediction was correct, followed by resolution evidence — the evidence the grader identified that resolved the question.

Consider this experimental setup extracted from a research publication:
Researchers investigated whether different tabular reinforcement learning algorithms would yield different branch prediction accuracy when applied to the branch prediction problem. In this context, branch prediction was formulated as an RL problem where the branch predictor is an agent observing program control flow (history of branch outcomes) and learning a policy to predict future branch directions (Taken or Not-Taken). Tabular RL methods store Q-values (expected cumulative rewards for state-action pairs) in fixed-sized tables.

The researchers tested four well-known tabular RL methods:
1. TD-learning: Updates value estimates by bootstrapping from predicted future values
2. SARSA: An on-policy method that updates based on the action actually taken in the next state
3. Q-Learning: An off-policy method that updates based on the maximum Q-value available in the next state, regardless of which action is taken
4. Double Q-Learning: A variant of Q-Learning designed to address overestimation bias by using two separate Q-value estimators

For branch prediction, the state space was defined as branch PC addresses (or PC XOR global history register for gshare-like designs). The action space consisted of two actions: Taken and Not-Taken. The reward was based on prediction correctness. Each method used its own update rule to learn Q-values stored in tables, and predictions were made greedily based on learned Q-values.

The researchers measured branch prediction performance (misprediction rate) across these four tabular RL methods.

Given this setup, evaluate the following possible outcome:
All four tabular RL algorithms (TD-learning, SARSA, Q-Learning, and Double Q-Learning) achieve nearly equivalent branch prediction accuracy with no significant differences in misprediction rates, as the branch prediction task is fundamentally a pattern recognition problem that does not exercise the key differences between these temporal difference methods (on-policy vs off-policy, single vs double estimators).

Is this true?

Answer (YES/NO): YES